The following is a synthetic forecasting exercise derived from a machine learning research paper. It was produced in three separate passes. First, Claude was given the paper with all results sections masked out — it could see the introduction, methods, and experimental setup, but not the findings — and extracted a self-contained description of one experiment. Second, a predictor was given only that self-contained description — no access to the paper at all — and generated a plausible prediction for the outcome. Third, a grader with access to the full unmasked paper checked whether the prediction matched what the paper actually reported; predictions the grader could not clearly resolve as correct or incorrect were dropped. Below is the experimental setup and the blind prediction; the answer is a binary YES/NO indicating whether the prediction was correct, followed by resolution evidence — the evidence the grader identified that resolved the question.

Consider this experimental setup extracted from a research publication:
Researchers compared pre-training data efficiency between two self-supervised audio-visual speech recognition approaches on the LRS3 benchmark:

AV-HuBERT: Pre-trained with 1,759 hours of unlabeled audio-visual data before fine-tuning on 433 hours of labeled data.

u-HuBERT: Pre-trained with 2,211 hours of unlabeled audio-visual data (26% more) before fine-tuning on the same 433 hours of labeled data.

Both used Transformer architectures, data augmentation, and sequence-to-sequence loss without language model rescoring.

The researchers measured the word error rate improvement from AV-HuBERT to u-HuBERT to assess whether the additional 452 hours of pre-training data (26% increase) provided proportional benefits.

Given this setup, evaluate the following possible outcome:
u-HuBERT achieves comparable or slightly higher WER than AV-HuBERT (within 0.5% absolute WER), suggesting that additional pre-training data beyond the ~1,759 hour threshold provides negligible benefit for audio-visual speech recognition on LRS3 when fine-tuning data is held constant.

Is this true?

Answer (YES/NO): NO